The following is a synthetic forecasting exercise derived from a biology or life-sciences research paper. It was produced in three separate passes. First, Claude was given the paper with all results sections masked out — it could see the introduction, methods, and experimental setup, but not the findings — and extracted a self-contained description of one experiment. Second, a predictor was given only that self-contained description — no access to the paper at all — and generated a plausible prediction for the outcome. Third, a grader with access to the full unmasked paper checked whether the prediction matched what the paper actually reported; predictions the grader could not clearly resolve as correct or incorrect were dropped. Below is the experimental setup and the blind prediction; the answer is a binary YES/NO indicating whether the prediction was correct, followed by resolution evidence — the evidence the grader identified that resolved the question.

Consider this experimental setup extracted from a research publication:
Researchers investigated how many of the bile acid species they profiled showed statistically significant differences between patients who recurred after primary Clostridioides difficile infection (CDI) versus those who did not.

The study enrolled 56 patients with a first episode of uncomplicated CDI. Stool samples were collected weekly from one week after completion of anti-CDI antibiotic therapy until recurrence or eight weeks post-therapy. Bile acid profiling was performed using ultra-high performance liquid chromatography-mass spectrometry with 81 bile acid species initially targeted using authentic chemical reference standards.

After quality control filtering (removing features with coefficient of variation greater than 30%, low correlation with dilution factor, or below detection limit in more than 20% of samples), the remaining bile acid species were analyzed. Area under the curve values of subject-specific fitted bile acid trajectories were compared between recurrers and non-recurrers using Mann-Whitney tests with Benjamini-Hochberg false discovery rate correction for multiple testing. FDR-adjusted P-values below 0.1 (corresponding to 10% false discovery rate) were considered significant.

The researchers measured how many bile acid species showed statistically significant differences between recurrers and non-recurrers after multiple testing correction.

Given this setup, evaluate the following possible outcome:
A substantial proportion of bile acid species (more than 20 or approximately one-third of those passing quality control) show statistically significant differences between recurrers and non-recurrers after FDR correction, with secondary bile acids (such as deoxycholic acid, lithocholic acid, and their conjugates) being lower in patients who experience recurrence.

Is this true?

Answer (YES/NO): YES